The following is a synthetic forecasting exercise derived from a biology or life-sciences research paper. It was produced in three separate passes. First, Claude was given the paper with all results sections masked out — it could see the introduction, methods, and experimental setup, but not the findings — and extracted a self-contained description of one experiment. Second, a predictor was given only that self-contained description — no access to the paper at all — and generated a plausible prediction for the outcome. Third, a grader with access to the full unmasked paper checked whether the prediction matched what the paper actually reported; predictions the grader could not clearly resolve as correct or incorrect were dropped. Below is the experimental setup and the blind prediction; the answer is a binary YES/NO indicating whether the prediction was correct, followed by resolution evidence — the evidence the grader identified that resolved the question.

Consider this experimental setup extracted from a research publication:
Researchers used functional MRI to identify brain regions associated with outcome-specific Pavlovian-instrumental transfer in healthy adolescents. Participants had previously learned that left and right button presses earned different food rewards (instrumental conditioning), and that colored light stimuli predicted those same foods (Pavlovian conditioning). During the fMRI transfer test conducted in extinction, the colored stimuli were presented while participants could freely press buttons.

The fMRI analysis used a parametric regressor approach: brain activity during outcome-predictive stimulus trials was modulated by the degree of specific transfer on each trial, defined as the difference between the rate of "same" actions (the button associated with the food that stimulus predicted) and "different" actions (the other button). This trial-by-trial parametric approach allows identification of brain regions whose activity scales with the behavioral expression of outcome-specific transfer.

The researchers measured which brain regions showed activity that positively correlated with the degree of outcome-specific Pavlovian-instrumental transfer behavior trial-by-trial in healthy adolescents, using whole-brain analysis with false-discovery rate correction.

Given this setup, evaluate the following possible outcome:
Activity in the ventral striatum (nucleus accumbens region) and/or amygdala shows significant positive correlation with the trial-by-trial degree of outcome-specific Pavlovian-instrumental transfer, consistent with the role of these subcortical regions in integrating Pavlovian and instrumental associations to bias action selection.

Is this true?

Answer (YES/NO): NO